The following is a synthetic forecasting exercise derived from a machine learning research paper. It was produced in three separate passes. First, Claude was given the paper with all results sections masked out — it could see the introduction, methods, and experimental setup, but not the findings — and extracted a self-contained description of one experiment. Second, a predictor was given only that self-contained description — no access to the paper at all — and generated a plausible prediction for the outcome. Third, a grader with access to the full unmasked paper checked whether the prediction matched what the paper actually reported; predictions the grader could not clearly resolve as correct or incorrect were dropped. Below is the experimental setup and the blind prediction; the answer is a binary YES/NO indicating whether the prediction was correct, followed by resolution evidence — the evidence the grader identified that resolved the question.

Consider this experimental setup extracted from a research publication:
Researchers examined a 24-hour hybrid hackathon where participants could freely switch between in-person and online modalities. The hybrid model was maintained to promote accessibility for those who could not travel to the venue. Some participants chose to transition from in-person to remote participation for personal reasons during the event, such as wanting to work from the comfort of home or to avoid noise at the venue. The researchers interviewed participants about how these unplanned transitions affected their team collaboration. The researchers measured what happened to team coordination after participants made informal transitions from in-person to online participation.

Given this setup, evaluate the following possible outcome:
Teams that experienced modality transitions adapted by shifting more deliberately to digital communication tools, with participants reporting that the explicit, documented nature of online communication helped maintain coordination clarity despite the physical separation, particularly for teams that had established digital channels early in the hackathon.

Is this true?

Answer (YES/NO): NO